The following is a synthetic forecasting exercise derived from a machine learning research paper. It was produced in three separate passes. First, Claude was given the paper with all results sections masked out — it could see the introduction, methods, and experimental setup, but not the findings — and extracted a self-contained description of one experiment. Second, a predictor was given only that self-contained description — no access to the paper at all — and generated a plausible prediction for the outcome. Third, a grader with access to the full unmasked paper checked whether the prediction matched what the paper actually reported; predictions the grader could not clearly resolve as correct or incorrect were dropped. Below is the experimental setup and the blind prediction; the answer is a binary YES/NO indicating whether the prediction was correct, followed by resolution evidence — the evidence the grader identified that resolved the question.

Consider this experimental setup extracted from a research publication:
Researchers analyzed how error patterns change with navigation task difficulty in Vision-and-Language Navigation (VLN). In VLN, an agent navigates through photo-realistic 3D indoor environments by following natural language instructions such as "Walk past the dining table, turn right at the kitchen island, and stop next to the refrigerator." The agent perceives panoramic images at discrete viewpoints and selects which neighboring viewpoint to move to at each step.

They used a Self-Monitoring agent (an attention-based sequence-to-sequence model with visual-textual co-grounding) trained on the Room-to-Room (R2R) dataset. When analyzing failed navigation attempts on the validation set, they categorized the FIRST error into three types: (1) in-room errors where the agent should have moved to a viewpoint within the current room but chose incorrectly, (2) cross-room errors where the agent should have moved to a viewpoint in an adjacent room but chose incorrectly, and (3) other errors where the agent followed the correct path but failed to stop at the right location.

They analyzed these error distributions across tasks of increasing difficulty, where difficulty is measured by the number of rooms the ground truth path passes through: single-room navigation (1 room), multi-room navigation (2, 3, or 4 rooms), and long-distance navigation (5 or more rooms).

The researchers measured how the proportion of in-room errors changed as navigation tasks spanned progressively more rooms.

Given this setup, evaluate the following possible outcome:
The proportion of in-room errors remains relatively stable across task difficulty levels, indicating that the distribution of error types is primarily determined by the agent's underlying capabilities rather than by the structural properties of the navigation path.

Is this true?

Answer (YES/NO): NO